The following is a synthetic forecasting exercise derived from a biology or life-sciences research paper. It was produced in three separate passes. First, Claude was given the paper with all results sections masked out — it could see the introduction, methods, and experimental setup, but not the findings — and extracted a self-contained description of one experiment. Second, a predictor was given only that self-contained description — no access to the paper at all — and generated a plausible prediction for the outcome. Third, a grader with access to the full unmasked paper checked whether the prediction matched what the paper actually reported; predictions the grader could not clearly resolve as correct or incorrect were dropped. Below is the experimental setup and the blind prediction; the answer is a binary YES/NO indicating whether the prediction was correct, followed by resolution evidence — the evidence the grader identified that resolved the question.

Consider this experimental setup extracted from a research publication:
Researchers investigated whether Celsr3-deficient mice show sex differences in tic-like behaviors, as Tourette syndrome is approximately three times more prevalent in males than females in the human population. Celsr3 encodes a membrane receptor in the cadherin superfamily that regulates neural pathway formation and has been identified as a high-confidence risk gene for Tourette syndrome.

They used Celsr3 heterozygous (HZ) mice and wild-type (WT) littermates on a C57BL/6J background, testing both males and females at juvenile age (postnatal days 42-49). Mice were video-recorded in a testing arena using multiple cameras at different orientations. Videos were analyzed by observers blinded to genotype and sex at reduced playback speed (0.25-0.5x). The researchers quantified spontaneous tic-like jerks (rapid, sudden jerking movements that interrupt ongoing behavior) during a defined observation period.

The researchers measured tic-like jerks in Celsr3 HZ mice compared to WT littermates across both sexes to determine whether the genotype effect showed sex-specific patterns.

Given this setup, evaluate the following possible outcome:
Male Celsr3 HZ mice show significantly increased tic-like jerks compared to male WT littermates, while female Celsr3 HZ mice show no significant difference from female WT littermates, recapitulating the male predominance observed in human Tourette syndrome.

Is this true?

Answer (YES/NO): YES